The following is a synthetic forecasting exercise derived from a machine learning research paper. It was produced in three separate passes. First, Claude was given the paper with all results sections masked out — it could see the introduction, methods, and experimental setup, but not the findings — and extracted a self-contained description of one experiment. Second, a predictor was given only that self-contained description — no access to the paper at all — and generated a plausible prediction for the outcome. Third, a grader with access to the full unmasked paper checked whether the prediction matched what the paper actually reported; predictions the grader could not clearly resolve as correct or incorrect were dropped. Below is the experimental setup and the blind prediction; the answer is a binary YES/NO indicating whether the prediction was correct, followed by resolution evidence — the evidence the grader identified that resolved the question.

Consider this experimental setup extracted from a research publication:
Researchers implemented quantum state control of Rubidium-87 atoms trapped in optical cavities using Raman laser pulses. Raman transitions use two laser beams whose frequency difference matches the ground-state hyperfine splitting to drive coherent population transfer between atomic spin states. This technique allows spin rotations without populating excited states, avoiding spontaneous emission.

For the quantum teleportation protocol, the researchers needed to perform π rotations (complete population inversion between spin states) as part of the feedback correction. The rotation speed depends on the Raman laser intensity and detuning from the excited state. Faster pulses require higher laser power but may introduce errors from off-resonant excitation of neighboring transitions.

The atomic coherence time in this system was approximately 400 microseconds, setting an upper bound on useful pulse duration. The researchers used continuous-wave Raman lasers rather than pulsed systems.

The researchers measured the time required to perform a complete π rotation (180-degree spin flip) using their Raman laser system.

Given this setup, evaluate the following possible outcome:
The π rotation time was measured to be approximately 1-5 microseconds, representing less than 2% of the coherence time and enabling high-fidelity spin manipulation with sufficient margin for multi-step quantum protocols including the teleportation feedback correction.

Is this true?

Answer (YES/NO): NO